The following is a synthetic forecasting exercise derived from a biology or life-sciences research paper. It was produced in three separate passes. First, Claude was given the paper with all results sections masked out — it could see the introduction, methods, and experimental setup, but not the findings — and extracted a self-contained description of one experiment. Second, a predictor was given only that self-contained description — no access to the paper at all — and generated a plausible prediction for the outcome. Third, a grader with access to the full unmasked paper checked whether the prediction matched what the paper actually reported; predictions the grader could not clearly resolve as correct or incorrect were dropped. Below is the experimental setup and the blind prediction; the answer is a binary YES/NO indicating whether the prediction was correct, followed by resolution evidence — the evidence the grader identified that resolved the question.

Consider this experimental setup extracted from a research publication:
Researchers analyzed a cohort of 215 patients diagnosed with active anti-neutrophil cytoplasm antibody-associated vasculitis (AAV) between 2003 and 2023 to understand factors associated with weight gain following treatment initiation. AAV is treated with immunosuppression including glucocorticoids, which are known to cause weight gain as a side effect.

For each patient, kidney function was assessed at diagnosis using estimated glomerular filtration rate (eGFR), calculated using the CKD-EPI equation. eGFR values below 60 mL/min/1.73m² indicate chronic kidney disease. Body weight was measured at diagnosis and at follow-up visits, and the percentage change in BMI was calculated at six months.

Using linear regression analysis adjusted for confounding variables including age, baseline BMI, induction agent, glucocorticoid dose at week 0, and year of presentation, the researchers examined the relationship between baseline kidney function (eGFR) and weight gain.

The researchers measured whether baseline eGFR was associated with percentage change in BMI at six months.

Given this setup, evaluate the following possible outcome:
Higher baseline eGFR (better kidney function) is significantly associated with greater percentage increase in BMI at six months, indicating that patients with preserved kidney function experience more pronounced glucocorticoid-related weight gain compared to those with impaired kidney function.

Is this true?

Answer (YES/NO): YES